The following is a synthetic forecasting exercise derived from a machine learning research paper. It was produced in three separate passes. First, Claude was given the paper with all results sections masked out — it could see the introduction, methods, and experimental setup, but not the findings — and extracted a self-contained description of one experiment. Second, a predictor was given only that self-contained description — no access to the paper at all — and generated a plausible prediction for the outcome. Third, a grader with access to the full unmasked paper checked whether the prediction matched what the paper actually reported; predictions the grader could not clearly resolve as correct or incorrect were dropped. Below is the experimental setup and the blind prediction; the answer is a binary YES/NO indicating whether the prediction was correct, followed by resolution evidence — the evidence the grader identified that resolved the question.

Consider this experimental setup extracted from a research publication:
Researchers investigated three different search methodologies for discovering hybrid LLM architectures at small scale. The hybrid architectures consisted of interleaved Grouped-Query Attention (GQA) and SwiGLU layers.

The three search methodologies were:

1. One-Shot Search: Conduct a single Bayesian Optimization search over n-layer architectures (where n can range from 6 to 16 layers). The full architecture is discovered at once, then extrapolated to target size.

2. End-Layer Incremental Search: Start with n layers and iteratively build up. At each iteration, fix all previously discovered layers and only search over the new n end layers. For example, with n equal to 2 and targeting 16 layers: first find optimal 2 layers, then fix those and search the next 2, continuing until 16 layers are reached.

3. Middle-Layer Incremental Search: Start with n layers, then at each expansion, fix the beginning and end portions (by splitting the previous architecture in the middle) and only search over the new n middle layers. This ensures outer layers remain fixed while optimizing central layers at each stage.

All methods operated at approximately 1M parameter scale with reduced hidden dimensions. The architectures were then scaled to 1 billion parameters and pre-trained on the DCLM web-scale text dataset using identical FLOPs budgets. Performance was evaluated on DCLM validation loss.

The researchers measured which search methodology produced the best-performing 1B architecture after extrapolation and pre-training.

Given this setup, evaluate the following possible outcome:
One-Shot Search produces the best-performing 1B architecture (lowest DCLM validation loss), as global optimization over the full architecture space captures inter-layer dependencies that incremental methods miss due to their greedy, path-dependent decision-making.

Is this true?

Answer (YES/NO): NO